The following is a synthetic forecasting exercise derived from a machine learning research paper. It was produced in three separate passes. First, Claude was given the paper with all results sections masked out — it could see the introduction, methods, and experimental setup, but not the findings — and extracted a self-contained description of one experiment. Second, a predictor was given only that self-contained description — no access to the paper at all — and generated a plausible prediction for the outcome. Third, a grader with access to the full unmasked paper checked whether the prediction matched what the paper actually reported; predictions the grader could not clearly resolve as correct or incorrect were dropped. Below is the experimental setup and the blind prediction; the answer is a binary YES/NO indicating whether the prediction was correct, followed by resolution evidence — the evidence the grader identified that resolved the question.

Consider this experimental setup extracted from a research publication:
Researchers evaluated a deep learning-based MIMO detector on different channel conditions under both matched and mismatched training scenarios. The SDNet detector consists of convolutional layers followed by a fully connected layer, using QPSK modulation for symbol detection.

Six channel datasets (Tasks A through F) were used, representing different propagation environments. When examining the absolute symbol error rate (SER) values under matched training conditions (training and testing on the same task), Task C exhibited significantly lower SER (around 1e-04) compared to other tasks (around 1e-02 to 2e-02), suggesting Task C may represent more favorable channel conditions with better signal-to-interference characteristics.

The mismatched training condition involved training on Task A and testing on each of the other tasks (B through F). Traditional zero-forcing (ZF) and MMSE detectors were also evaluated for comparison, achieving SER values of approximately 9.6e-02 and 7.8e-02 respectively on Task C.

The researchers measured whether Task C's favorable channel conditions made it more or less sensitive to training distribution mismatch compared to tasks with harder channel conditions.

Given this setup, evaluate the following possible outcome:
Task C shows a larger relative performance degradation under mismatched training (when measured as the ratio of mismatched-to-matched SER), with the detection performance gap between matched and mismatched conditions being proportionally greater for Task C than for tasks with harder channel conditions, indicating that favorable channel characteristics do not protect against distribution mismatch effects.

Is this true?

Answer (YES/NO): YES